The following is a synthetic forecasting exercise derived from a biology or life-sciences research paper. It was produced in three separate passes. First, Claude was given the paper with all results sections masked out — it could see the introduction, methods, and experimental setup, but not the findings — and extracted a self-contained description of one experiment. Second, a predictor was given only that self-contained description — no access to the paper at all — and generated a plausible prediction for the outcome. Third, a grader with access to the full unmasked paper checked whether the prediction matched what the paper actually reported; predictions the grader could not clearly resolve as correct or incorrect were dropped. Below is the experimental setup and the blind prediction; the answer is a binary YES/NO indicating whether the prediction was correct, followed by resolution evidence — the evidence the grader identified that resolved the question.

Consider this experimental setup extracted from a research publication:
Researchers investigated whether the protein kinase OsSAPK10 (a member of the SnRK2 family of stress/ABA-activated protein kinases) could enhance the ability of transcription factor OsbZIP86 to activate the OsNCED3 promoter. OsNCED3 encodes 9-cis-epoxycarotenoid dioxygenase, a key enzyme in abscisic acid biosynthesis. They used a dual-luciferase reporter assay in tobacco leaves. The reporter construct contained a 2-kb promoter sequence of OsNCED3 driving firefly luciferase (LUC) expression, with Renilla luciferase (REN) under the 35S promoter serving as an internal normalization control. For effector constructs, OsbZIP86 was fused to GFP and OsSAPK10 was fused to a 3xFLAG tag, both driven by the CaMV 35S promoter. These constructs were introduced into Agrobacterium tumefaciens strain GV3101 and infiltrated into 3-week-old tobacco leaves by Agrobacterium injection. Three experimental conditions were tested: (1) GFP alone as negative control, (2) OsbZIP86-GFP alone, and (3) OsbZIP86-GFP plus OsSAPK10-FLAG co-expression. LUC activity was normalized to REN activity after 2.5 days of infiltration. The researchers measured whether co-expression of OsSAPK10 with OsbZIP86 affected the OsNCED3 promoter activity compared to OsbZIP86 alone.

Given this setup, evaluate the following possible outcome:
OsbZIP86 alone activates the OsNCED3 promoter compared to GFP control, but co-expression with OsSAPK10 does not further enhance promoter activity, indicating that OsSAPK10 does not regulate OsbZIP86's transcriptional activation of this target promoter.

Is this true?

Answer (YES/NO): NO